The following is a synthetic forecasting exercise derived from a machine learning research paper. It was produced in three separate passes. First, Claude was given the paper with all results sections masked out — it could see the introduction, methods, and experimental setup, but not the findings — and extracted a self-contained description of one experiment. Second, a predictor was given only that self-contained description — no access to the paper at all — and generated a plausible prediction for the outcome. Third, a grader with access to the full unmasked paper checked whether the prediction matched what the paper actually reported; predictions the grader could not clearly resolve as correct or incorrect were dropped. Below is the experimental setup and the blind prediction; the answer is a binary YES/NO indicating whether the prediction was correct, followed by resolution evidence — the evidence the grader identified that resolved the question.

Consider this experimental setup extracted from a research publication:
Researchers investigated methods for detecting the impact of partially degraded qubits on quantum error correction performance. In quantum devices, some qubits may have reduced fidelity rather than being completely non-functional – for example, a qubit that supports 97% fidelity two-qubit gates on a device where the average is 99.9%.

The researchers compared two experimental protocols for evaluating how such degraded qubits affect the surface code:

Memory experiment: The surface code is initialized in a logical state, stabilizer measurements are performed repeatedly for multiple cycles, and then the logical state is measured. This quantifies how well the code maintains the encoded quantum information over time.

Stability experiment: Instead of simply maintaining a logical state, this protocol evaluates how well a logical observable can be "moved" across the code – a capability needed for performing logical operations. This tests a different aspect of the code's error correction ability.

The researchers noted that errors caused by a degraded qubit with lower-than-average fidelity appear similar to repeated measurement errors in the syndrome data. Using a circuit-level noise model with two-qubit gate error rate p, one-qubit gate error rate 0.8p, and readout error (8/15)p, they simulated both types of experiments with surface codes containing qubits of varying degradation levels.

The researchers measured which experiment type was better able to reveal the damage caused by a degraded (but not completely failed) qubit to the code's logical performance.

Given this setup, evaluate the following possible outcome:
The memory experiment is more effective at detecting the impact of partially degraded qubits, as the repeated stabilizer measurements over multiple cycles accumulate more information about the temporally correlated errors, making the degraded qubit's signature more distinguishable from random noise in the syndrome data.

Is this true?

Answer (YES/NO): NO